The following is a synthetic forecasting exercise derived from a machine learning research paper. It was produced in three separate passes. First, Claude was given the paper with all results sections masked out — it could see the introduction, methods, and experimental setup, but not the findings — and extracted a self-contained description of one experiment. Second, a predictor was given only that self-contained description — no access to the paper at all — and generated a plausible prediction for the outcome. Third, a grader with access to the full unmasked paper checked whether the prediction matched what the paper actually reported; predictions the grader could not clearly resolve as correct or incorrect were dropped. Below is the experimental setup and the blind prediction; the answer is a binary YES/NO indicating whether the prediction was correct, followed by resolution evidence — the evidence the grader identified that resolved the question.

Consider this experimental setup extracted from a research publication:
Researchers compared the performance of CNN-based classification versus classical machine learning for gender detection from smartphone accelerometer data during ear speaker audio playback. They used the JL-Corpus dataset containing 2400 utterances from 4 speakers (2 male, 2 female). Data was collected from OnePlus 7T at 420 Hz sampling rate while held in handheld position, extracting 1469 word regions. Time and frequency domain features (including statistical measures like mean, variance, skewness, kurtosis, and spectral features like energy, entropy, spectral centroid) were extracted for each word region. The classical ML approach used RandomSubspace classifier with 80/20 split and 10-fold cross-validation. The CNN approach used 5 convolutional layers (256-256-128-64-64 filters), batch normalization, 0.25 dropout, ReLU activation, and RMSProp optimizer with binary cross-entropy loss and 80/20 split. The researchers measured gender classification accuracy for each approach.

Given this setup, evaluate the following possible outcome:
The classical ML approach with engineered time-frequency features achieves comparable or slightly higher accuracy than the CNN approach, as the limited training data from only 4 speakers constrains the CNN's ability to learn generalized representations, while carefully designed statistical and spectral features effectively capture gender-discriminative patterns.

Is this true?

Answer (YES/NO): YES